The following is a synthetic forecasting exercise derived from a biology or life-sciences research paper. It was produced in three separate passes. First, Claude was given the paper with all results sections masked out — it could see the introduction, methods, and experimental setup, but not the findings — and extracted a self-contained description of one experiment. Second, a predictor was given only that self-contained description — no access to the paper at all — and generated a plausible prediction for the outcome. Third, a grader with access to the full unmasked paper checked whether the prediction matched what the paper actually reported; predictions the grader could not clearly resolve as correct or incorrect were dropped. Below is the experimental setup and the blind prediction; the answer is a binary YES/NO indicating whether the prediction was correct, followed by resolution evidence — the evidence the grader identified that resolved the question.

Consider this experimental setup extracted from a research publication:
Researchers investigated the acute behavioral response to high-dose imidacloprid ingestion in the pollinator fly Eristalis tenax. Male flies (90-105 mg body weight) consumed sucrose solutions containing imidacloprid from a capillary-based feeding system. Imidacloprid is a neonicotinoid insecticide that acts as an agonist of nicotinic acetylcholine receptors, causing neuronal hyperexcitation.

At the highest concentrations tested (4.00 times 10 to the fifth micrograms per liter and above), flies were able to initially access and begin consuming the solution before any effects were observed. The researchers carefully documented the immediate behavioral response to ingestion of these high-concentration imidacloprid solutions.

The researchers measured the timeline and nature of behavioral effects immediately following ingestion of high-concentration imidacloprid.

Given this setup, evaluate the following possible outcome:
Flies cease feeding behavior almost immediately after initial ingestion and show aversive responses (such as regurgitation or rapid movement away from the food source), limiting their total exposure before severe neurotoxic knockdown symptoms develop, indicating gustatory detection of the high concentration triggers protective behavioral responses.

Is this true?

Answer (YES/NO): NO